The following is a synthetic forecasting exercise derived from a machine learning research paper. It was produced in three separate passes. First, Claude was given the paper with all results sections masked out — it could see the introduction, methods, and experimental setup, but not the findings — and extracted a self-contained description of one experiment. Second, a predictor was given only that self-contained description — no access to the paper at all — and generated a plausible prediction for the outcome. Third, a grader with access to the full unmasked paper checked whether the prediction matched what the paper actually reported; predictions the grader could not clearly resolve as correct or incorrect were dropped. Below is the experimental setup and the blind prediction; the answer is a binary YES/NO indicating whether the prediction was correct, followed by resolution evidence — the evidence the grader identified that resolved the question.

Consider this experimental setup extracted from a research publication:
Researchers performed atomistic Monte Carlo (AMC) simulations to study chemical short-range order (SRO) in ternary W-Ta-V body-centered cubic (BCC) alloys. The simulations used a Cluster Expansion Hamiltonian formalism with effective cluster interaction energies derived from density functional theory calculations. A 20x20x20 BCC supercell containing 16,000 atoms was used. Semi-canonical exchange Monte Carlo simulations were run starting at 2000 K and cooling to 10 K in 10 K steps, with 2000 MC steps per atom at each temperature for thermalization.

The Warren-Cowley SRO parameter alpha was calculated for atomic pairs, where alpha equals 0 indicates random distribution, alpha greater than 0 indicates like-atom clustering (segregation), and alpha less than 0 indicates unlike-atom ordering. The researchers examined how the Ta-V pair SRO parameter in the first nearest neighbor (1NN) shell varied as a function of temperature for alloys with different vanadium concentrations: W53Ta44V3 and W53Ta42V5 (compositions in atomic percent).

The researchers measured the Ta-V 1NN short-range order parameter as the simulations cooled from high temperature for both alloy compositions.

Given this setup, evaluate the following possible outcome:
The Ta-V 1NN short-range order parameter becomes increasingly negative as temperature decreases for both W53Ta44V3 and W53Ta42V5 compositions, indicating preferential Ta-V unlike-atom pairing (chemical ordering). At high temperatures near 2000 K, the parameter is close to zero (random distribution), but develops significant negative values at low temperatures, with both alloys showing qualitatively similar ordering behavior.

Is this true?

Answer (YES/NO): NO